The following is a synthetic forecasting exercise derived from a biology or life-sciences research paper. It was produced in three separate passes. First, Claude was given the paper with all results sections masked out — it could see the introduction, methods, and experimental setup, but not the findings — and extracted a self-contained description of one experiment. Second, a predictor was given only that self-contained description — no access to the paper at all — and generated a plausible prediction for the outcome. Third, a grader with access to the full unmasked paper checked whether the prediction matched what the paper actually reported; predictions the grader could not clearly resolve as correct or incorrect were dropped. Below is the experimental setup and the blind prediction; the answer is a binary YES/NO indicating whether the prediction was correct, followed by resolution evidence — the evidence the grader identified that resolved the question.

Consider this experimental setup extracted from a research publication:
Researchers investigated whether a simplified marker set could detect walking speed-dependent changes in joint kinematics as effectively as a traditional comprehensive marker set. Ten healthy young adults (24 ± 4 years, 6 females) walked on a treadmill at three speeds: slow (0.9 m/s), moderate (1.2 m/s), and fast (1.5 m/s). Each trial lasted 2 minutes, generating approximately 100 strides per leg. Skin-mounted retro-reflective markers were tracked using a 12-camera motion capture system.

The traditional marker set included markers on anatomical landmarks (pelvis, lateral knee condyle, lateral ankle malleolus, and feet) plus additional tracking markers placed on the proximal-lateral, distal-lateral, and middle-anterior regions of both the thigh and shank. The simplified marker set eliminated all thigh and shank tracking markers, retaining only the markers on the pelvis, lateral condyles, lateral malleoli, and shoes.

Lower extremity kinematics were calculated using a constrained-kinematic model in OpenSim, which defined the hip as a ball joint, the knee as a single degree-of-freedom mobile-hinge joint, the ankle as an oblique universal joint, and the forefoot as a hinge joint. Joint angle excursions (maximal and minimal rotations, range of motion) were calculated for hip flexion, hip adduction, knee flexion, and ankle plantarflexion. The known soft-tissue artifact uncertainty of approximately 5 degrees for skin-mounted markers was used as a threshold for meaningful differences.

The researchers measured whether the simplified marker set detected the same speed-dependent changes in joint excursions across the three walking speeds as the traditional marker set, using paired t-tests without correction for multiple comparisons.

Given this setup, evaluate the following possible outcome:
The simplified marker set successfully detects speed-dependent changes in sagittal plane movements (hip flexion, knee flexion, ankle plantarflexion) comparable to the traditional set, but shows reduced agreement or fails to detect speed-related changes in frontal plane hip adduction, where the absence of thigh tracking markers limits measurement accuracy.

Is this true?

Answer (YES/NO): YES